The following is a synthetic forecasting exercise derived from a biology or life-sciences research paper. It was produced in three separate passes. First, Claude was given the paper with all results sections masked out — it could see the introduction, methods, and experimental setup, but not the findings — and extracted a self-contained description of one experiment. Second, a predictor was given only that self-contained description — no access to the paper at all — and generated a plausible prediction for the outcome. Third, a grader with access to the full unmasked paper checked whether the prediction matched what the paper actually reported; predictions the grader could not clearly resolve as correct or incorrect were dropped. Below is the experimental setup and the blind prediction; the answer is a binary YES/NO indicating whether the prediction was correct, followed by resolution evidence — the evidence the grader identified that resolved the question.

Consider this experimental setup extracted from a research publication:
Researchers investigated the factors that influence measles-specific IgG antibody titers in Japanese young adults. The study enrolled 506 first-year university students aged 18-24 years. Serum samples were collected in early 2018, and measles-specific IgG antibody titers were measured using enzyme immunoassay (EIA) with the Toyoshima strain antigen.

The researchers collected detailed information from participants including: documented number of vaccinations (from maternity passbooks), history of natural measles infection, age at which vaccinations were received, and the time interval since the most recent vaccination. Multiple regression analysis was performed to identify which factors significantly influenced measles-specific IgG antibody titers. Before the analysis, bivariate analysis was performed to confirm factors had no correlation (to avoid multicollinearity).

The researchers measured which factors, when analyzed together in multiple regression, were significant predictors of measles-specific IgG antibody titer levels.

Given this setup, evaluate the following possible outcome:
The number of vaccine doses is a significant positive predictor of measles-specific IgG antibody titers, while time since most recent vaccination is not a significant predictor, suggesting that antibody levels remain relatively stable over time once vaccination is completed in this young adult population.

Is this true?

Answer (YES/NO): NO